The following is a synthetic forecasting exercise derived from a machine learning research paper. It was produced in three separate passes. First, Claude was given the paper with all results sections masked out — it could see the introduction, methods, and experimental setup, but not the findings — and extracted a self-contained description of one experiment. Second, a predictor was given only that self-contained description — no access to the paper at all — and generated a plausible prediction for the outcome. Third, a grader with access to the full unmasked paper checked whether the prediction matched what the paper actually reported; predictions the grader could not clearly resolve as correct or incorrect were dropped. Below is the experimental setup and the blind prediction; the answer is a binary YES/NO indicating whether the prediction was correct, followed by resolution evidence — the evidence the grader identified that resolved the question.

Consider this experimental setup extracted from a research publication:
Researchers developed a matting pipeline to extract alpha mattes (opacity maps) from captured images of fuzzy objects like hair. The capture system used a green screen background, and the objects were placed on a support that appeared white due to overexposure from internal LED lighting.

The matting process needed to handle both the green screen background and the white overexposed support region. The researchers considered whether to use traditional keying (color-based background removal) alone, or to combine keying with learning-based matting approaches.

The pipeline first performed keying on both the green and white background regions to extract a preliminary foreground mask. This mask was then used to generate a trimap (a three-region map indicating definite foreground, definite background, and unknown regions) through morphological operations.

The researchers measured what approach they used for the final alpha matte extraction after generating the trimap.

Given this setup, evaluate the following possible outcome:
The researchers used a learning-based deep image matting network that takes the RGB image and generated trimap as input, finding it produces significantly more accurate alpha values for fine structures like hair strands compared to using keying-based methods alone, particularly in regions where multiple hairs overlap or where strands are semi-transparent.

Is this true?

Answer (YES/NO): NO